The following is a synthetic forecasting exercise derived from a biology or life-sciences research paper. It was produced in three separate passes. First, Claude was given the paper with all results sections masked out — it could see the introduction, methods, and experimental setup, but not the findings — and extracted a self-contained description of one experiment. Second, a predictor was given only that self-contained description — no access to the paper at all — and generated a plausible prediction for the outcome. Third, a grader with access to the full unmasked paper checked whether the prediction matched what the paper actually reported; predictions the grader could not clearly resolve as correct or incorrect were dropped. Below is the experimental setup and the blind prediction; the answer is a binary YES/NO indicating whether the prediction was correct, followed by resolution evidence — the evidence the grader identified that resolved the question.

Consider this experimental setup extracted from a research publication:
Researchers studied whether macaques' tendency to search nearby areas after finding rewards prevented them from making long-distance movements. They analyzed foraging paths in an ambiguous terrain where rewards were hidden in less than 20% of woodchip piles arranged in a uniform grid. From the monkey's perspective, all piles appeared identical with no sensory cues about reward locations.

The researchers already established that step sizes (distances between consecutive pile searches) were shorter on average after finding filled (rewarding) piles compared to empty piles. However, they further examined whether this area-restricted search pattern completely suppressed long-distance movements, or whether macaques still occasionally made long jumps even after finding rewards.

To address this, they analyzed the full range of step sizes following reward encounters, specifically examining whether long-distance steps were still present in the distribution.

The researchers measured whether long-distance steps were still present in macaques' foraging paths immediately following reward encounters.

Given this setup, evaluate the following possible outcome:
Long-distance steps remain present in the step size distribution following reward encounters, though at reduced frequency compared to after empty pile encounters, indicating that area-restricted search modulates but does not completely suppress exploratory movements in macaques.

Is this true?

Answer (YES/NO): YES